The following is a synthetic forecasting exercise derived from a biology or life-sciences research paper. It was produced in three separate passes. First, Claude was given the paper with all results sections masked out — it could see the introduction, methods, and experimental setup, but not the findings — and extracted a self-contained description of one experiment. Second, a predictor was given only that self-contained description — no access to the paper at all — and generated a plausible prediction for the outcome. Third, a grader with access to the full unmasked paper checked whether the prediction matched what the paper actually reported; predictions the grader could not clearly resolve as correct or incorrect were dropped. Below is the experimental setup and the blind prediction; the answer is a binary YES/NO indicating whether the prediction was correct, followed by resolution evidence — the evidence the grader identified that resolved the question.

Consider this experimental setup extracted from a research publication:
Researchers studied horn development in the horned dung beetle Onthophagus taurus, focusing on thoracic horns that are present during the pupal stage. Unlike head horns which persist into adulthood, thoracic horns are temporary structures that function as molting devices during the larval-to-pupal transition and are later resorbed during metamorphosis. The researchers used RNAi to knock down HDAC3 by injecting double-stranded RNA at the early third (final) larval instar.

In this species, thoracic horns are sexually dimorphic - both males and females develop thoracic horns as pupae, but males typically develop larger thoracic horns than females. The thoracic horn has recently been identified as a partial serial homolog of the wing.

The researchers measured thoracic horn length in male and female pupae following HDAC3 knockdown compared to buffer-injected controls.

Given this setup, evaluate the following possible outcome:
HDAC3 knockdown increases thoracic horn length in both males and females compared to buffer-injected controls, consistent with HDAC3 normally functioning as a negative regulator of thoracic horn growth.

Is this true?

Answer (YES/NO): NO